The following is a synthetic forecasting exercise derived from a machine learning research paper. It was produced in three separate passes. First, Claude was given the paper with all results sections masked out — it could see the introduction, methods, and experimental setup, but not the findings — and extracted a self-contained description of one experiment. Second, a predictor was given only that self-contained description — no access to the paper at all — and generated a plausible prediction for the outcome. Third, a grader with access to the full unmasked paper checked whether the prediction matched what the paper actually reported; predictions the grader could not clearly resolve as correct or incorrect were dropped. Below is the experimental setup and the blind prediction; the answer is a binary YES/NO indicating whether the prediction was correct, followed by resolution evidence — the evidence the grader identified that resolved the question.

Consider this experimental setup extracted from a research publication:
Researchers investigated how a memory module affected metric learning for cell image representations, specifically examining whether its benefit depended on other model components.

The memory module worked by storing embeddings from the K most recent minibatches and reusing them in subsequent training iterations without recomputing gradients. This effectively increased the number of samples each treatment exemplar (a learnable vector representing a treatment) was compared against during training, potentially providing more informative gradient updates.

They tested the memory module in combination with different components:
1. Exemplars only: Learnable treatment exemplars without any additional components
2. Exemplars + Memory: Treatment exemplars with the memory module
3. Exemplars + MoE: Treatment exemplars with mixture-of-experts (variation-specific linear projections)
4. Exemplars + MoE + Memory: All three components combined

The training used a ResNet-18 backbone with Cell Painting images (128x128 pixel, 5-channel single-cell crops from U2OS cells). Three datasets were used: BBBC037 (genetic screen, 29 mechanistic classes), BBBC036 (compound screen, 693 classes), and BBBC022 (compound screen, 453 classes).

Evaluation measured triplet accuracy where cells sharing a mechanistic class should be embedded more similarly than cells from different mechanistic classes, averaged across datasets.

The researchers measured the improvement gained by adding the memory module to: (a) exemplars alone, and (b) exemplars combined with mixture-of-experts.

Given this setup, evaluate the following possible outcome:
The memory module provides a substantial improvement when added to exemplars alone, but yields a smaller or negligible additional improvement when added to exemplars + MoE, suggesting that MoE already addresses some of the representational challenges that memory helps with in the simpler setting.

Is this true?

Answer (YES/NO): NO